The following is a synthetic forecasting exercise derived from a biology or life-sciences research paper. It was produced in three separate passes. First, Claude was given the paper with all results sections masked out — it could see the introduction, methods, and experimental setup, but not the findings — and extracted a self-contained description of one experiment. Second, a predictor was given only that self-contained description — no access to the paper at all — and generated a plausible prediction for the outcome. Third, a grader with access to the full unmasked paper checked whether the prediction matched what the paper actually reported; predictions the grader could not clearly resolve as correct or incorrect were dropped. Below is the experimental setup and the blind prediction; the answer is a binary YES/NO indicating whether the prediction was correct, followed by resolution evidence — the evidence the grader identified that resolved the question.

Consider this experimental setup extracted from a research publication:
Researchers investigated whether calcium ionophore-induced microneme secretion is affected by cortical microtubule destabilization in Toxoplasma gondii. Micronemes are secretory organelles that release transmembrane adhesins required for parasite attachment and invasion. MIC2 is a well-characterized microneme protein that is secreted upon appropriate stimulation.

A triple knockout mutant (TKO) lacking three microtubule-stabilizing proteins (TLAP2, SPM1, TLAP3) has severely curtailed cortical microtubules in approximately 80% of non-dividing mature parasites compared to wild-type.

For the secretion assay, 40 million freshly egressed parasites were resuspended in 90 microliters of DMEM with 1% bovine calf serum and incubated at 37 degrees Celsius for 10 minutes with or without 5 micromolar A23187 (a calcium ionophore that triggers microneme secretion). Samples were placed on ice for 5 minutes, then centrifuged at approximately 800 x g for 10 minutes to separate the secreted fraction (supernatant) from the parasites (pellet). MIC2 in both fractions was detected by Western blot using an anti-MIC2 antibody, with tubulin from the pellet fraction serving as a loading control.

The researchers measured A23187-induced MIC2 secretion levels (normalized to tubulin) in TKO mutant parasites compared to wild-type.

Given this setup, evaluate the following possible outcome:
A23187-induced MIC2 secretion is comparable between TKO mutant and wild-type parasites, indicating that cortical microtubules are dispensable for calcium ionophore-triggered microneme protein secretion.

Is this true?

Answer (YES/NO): YES